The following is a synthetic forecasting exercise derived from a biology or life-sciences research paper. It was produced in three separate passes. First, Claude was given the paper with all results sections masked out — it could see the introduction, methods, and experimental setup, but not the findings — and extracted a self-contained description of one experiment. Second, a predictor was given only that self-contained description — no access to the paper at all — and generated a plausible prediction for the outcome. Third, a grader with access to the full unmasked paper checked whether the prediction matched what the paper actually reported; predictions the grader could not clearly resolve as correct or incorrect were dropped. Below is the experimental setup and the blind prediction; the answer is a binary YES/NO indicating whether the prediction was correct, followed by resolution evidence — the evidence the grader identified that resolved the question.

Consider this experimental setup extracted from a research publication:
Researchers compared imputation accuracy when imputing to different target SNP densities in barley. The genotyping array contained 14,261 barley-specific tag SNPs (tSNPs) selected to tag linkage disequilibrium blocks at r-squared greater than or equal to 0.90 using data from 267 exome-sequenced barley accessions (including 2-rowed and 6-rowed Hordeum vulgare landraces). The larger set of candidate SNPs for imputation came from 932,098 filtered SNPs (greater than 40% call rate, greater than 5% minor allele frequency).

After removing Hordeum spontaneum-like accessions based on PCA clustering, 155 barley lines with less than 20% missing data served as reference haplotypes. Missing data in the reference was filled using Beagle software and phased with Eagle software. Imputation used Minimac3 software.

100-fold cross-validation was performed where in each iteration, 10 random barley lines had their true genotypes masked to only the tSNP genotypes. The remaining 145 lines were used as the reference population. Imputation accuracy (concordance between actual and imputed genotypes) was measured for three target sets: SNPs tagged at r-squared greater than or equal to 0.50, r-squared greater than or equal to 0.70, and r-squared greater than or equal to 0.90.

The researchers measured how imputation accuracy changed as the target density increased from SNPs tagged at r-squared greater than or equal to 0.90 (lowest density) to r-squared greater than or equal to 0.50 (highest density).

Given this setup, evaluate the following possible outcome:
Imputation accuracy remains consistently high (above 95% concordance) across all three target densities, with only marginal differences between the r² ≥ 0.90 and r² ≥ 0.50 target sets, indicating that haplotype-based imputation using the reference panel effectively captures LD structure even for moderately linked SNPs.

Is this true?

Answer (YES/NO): NO